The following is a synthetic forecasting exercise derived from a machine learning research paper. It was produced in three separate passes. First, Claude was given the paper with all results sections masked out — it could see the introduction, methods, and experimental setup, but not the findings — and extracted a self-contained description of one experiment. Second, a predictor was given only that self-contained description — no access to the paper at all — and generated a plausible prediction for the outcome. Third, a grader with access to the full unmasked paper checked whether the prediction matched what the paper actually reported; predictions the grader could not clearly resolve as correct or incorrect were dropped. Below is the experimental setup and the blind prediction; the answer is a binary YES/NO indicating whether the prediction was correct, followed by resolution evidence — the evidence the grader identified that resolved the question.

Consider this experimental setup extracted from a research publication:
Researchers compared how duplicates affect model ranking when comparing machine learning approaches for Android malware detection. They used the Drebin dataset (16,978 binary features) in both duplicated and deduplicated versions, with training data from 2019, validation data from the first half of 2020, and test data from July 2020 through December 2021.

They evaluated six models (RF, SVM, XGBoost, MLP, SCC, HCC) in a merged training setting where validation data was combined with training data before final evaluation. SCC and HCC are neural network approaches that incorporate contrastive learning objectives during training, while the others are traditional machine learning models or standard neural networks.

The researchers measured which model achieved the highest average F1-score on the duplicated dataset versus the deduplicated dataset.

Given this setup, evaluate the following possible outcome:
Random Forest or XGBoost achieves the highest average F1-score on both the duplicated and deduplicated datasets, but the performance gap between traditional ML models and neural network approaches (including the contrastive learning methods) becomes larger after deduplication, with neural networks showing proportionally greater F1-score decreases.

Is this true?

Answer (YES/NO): NO